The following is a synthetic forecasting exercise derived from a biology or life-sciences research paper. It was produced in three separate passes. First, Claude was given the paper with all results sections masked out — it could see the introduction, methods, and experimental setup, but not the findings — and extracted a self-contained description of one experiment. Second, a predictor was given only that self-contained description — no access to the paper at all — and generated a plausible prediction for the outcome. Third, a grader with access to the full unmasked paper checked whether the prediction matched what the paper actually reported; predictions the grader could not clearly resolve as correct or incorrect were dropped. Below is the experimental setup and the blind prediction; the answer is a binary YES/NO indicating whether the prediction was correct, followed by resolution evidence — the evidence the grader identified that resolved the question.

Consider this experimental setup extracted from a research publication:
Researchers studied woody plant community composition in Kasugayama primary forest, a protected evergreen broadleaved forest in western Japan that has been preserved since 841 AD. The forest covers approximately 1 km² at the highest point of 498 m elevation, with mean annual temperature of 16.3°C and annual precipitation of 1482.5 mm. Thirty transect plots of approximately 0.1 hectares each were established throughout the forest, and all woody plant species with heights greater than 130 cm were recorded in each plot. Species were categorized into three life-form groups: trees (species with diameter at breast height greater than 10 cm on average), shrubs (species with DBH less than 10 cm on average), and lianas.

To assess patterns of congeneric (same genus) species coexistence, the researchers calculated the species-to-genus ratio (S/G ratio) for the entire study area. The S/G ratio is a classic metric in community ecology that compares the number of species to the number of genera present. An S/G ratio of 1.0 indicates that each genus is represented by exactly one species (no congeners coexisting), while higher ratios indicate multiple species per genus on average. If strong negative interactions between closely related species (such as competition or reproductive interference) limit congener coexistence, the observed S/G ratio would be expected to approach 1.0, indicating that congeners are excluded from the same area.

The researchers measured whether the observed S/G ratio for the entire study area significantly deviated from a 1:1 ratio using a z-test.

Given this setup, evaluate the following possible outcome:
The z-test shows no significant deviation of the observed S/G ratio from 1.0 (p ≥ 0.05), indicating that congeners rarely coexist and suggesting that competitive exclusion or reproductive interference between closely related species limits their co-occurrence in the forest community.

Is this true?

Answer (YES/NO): NO